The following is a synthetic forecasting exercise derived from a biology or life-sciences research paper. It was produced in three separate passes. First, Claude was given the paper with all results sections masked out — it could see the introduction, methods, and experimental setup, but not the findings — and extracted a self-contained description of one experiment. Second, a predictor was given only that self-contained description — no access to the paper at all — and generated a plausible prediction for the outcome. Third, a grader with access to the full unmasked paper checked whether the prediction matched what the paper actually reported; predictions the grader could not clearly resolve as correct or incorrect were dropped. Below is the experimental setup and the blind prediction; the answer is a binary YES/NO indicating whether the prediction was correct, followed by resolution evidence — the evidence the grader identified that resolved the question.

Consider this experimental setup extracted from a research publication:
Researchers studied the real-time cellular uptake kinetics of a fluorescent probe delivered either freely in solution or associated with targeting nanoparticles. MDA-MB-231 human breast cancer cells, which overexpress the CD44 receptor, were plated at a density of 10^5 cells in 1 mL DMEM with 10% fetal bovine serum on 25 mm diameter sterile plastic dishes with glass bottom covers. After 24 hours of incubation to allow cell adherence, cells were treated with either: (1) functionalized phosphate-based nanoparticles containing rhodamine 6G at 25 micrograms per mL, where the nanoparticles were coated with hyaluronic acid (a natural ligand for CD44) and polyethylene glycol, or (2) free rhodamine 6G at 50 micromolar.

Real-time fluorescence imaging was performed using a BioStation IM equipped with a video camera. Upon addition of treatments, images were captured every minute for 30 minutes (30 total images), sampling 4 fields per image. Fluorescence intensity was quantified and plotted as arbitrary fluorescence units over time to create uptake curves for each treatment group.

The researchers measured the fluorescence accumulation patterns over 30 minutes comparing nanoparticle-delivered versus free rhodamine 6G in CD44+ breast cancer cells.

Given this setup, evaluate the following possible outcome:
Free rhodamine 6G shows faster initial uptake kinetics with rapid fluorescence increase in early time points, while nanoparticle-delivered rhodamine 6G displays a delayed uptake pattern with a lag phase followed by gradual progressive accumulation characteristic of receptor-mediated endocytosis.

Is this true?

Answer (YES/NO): NO